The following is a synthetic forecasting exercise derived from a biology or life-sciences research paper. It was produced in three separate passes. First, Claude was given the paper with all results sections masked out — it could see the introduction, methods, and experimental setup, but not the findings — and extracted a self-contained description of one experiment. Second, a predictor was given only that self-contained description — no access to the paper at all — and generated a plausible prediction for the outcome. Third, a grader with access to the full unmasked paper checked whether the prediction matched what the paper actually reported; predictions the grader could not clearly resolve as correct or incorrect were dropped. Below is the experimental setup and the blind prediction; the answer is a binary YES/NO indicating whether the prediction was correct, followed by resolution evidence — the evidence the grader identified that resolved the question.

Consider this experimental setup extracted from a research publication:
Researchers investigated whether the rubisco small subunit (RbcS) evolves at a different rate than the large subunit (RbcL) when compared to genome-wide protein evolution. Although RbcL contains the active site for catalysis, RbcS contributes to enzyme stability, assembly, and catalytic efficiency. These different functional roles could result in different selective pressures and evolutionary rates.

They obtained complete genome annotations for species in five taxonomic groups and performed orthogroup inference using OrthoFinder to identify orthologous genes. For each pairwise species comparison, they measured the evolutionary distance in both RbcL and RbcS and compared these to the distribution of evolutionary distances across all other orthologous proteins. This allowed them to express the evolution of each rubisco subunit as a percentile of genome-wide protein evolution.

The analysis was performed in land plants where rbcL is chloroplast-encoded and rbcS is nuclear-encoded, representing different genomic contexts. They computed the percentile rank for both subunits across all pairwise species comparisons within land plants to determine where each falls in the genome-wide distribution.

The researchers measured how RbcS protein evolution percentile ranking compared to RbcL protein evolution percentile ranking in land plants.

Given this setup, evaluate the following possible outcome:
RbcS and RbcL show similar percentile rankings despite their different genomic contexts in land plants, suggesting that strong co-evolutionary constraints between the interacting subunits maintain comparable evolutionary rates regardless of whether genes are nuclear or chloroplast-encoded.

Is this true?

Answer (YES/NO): NO